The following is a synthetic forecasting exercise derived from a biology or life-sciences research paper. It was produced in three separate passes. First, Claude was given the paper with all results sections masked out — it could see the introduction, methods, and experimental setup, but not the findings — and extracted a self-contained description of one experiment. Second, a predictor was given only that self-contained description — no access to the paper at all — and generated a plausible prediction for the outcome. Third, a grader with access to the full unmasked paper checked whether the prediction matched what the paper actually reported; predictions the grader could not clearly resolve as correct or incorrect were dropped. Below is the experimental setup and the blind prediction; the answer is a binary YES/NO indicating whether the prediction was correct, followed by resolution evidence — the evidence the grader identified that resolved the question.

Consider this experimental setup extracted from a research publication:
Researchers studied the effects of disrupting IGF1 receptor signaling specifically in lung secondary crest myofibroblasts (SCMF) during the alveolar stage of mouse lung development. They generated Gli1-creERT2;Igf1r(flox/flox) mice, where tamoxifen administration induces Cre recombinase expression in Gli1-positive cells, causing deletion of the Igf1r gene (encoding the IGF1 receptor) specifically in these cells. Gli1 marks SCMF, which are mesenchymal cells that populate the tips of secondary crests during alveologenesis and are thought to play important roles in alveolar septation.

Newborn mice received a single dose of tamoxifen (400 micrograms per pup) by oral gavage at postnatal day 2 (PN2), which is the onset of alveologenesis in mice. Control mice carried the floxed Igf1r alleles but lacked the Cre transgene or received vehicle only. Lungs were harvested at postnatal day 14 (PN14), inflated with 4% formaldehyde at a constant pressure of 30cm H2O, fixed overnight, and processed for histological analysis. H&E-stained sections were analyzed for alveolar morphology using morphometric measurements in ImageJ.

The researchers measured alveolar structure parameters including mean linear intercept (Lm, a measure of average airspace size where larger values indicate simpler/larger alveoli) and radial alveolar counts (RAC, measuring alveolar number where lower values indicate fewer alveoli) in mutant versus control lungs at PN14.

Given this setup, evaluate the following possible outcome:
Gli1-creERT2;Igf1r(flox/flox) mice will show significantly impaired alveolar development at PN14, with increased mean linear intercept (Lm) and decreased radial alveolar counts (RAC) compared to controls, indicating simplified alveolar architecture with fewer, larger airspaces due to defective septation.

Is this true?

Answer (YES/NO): YES